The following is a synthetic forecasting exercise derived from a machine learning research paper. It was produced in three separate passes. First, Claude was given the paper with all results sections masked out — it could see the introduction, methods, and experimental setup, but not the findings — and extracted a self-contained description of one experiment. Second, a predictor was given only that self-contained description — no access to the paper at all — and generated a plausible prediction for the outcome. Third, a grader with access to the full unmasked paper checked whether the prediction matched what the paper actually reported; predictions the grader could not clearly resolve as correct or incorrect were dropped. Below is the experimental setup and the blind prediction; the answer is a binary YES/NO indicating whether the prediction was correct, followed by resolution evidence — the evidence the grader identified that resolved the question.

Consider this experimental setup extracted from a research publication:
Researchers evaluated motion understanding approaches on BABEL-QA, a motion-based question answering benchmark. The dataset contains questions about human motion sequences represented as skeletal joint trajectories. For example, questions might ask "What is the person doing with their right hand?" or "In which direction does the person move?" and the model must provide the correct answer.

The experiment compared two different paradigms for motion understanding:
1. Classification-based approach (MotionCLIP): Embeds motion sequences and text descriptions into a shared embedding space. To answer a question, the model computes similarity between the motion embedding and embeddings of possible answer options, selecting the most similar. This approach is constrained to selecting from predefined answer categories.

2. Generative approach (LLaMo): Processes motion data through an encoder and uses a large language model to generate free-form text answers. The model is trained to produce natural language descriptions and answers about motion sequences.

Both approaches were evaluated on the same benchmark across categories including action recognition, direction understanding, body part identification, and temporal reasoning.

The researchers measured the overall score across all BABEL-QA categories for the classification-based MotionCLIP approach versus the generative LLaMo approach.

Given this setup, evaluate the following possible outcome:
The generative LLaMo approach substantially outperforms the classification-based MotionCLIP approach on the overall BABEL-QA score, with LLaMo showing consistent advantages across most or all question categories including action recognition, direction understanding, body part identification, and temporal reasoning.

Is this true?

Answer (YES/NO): NO